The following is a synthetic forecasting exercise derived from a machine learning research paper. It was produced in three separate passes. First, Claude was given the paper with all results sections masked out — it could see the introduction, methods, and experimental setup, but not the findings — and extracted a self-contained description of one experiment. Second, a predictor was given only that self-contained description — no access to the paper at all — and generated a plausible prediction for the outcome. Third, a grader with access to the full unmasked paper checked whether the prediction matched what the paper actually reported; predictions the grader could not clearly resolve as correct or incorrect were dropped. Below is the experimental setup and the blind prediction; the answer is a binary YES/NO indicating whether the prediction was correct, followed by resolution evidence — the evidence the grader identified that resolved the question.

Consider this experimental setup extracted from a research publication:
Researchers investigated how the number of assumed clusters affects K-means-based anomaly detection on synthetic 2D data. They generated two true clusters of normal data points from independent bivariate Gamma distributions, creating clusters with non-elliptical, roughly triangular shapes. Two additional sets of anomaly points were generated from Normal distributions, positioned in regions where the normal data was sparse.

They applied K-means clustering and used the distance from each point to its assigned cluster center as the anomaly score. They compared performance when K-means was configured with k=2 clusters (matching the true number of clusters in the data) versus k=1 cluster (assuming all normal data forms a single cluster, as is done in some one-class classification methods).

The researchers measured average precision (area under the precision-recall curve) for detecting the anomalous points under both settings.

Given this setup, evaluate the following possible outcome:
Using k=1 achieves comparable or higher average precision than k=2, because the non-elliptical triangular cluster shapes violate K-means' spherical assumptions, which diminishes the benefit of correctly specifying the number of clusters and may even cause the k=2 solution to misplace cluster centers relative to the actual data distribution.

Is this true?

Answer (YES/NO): NO